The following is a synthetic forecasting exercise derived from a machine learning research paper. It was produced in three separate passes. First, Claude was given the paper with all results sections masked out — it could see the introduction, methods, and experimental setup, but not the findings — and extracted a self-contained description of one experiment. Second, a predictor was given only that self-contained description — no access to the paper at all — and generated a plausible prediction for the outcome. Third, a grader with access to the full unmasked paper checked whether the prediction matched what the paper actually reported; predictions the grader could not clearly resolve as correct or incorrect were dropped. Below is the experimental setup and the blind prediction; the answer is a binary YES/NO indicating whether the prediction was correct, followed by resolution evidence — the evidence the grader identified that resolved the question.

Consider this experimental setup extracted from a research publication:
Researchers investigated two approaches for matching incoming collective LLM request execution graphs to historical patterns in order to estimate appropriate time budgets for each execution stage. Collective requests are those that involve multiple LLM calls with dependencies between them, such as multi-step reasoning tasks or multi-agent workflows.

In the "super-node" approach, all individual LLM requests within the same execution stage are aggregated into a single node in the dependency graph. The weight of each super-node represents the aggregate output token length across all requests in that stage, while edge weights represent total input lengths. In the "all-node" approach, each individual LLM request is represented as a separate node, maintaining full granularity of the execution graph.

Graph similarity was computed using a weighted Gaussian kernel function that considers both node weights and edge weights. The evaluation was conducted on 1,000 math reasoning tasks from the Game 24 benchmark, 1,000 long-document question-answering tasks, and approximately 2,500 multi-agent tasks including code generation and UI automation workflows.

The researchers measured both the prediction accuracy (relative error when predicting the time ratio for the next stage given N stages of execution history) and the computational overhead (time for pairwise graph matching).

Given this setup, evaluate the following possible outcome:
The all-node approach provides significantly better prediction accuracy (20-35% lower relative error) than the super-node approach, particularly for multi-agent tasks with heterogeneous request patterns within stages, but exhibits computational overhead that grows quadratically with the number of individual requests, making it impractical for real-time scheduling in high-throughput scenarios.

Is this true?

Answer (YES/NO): NO